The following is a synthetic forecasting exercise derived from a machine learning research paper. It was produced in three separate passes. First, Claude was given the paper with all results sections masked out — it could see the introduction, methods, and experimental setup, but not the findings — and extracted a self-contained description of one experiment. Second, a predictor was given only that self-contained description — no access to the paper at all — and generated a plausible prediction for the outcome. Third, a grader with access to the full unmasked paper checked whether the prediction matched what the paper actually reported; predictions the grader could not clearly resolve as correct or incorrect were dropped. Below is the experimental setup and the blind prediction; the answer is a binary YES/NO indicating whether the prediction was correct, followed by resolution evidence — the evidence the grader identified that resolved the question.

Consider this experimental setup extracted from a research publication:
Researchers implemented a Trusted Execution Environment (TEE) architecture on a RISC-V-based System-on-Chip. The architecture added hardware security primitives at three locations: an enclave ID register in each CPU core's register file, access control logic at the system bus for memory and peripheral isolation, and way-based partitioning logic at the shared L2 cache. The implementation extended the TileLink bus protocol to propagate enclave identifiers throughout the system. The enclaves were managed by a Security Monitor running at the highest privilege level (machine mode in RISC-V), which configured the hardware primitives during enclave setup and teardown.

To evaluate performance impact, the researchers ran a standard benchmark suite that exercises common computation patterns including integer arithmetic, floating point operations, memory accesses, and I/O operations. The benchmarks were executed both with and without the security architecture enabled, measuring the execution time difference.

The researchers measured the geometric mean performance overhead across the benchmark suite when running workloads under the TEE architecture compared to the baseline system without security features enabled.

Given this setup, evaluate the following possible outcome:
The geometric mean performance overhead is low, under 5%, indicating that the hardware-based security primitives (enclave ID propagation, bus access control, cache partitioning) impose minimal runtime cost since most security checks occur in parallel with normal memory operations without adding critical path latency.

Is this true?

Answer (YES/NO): NO